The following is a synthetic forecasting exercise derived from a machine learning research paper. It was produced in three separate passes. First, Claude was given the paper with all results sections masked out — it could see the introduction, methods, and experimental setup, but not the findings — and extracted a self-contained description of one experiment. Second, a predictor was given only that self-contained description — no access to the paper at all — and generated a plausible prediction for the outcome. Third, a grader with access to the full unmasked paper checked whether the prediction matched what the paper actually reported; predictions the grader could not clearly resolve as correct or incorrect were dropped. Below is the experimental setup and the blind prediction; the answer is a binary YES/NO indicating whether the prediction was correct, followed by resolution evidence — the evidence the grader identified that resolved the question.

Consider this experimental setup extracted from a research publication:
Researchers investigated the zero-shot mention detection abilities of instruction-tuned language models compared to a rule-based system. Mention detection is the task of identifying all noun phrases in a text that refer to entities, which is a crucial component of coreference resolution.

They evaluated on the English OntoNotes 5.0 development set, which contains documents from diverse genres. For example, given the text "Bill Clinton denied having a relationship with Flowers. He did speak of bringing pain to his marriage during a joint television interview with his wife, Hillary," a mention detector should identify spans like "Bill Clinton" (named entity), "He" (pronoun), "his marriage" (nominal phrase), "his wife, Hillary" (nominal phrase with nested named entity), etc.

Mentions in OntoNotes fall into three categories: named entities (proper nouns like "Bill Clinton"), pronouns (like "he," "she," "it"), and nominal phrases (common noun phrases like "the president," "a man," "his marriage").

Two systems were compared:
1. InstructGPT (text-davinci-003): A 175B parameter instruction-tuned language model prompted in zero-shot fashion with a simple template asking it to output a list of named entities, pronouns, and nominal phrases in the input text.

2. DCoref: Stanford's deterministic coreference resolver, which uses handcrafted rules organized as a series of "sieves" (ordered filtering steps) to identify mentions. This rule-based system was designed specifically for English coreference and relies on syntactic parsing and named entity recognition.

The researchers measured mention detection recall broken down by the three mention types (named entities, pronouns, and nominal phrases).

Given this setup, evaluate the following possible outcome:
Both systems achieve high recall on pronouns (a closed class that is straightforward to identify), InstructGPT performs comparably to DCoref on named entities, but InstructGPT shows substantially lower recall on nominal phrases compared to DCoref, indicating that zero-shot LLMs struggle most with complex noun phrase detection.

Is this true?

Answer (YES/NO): NO